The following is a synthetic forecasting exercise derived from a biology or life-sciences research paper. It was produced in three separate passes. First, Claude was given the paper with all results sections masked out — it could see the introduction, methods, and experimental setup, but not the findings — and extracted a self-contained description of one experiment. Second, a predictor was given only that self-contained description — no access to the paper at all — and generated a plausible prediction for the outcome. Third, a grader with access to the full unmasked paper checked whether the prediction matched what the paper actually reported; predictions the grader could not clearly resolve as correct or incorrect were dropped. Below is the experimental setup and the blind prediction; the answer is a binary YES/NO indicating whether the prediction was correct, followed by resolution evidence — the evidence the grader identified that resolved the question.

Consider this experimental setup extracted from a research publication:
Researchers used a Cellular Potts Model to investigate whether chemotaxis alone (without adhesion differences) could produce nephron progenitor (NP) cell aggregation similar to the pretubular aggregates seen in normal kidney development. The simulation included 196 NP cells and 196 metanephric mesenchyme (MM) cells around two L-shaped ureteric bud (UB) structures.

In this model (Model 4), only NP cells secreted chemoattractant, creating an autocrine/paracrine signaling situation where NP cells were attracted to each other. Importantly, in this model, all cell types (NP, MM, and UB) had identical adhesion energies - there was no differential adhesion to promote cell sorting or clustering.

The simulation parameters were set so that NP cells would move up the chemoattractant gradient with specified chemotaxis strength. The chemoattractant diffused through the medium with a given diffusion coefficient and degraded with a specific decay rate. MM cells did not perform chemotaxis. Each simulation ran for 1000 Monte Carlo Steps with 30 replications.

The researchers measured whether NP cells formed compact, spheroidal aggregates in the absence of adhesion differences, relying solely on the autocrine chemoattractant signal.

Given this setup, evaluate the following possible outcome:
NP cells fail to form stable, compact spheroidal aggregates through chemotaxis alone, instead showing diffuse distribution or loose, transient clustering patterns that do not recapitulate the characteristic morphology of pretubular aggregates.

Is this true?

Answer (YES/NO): NO